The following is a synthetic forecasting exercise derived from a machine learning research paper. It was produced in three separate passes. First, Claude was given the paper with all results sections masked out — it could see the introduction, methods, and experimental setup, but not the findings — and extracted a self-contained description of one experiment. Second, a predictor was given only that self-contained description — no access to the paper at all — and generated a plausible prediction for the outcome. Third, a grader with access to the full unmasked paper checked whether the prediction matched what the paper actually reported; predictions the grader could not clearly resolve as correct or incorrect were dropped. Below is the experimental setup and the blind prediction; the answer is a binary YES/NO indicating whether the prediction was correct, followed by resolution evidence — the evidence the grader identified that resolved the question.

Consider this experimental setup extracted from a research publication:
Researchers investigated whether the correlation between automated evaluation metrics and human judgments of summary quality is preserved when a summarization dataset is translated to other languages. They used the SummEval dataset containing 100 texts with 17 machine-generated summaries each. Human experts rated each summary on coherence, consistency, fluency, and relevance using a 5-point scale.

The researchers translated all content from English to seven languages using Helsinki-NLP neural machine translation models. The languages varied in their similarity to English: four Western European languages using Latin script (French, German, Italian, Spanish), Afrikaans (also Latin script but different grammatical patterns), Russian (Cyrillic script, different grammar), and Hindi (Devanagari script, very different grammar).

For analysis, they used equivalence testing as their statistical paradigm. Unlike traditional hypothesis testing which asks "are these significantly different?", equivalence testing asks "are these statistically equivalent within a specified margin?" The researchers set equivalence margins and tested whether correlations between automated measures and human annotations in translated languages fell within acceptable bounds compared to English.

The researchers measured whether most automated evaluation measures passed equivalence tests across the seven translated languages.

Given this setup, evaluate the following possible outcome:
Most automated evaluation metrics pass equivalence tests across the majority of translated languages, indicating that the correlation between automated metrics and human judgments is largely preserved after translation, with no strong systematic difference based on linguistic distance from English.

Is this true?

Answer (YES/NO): NO